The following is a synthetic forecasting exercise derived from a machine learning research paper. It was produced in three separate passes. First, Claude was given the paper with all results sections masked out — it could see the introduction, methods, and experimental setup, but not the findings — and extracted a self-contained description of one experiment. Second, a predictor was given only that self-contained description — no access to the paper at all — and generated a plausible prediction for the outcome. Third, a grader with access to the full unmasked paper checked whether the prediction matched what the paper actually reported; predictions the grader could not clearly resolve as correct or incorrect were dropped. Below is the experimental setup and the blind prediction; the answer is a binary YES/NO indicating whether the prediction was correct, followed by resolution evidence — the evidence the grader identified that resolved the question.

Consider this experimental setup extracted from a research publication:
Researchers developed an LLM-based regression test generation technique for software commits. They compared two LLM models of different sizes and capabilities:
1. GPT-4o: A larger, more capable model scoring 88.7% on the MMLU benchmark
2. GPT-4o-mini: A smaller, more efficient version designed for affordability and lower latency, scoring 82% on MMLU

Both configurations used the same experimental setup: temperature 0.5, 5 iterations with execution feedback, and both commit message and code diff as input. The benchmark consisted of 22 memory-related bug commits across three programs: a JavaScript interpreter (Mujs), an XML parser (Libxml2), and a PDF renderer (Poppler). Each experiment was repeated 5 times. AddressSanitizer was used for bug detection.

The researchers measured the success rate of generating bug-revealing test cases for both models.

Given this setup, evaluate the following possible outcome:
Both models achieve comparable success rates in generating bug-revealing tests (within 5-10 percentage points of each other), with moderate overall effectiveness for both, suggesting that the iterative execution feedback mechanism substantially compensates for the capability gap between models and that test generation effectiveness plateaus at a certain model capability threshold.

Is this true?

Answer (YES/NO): NO